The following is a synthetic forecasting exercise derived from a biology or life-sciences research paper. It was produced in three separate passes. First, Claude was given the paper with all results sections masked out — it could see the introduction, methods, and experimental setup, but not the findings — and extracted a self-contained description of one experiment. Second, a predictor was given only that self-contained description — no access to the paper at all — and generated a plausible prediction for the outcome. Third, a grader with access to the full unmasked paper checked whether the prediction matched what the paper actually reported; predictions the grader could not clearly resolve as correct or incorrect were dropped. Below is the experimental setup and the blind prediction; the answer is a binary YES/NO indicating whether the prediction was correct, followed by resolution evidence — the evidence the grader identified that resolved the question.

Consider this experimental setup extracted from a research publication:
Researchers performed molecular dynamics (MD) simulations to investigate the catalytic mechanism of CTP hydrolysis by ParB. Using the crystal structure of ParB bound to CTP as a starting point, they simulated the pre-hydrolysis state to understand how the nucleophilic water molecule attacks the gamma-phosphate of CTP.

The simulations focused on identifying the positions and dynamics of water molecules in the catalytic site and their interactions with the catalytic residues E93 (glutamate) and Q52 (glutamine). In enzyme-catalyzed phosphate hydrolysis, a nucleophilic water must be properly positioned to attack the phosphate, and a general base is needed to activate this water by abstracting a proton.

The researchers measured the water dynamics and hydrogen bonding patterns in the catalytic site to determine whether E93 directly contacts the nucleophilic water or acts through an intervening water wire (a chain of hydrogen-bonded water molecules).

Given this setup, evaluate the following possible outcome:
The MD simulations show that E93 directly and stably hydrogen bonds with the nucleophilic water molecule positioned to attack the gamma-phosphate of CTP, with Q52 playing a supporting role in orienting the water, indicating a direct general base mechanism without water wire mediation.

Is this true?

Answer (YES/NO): NO